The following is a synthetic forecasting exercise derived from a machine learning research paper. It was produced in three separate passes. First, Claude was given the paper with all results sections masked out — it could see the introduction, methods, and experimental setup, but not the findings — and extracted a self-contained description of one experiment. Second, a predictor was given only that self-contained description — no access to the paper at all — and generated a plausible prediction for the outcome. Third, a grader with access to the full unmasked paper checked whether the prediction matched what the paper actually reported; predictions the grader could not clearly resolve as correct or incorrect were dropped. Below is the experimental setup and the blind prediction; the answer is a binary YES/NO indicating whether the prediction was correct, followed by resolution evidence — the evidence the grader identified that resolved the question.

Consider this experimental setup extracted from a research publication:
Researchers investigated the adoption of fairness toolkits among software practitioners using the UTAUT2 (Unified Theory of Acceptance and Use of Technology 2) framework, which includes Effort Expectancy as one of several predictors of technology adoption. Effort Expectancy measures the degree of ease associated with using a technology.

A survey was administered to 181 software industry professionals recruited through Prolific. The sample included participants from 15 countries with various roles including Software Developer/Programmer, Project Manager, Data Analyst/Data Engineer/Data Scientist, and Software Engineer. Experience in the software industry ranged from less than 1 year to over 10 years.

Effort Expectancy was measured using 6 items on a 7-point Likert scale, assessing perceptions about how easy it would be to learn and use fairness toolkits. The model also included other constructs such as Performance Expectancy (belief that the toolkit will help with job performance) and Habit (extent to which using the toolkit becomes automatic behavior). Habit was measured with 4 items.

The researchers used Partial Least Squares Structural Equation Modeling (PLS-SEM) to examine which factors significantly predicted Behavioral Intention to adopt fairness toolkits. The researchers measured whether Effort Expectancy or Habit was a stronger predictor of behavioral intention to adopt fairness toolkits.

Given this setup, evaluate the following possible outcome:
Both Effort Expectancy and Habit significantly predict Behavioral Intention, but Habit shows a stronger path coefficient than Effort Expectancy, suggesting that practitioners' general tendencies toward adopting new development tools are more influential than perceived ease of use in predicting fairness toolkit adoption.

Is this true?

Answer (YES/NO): NO